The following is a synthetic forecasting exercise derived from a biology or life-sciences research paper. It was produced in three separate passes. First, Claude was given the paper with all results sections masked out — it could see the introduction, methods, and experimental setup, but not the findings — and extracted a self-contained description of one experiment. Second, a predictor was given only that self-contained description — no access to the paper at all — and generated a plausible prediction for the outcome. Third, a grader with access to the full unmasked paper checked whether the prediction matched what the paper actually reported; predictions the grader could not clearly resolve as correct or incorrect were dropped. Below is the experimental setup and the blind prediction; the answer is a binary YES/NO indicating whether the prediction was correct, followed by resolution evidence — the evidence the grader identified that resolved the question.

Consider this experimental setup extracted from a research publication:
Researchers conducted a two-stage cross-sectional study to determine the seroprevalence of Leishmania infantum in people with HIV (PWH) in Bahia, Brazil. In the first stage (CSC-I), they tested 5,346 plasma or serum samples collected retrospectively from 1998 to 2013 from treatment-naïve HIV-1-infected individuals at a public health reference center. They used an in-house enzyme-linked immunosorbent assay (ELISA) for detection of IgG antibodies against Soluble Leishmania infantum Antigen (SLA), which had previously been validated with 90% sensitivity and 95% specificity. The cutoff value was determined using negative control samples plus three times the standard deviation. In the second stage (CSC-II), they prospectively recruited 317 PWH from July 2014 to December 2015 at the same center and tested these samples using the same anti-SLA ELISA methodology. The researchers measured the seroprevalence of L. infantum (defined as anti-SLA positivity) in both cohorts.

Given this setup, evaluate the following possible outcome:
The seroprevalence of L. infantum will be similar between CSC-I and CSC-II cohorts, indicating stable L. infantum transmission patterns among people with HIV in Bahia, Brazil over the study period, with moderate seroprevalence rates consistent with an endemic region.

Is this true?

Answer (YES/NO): YES